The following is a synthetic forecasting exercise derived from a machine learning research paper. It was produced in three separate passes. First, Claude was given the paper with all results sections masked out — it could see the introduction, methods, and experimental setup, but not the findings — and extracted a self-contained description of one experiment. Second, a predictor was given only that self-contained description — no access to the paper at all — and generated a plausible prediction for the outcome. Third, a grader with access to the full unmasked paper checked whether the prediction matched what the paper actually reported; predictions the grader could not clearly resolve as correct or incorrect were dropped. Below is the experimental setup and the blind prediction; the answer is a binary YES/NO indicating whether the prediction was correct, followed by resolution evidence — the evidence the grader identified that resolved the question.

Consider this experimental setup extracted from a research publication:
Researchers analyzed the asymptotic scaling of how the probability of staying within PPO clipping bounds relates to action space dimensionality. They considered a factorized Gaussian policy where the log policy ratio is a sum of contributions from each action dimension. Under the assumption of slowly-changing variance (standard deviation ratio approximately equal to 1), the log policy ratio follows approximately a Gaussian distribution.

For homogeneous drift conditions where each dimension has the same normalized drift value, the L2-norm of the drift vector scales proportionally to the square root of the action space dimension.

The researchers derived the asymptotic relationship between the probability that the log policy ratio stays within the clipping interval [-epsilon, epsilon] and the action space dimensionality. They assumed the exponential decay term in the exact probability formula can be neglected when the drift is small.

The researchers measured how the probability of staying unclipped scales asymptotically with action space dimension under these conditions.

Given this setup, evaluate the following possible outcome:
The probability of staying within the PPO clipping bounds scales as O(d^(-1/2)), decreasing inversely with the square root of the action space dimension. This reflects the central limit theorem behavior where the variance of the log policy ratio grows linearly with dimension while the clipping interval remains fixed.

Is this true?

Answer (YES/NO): YES